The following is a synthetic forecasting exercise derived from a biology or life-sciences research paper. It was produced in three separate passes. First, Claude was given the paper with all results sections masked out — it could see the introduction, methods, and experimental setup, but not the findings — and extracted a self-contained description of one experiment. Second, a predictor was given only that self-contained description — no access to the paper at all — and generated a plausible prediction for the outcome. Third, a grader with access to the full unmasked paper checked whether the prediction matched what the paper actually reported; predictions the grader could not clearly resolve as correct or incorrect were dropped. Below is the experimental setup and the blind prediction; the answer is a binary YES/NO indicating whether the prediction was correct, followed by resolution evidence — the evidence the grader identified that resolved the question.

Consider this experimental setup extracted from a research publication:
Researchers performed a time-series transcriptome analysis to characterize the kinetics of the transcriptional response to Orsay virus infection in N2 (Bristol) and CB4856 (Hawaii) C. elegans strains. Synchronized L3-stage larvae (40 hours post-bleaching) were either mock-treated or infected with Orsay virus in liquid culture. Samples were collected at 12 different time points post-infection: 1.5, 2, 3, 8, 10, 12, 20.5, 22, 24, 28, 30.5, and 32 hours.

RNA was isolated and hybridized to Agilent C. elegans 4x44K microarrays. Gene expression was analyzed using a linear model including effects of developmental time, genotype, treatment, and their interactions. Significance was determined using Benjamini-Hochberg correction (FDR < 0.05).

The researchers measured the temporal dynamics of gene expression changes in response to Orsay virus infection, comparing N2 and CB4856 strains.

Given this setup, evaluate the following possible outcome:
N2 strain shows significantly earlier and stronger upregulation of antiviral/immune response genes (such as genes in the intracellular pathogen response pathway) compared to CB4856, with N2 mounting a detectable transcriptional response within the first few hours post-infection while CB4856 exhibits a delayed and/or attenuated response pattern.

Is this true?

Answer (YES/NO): NO